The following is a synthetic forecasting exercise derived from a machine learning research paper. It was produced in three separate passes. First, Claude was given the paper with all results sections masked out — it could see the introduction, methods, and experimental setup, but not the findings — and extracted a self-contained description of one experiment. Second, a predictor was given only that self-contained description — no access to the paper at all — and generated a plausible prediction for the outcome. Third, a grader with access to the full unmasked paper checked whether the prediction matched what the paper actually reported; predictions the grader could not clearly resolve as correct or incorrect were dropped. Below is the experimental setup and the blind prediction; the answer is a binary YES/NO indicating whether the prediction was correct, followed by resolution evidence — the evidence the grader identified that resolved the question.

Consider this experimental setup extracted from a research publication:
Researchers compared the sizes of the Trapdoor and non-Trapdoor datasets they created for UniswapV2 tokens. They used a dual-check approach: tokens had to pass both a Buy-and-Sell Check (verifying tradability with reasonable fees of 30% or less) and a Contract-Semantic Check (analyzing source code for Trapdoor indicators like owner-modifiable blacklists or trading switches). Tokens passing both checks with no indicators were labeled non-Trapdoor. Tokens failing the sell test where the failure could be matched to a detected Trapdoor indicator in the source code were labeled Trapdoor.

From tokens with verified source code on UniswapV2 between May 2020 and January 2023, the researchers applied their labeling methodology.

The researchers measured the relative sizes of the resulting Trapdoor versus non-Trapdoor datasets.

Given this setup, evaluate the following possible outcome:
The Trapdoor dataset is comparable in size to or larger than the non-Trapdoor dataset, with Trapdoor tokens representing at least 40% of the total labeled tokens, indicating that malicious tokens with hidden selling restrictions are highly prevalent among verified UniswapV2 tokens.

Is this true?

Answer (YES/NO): NO